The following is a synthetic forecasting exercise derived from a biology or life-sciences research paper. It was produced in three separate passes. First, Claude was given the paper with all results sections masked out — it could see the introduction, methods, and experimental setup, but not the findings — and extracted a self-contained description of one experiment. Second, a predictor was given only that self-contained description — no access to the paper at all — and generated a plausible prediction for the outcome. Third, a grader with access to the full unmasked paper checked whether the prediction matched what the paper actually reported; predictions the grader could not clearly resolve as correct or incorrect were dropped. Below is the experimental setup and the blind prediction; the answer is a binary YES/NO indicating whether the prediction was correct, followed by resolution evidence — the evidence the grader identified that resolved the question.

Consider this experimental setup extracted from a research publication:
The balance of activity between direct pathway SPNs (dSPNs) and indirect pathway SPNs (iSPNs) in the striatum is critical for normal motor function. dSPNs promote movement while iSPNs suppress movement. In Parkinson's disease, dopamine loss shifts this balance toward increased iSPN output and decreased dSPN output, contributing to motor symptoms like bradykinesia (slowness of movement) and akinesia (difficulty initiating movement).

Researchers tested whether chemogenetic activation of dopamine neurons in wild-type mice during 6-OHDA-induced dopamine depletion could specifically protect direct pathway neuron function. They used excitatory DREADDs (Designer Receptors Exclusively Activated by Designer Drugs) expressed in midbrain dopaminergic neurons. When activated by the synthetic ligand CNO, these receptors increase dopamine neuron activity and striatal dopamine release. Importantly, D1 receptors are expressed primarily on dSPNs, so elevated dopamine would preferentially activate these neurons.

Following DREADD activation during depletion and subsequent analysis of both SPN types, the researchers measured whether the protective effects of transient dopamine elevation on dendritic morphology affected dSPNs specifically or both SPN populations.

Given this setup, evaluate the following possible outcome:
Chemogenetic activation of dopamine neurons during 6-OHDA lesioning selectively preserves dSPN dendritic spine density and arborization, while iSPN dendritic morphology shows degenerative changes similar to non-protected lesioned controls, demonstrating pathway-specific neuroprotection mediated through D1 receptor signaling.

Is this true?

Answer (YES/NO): YES